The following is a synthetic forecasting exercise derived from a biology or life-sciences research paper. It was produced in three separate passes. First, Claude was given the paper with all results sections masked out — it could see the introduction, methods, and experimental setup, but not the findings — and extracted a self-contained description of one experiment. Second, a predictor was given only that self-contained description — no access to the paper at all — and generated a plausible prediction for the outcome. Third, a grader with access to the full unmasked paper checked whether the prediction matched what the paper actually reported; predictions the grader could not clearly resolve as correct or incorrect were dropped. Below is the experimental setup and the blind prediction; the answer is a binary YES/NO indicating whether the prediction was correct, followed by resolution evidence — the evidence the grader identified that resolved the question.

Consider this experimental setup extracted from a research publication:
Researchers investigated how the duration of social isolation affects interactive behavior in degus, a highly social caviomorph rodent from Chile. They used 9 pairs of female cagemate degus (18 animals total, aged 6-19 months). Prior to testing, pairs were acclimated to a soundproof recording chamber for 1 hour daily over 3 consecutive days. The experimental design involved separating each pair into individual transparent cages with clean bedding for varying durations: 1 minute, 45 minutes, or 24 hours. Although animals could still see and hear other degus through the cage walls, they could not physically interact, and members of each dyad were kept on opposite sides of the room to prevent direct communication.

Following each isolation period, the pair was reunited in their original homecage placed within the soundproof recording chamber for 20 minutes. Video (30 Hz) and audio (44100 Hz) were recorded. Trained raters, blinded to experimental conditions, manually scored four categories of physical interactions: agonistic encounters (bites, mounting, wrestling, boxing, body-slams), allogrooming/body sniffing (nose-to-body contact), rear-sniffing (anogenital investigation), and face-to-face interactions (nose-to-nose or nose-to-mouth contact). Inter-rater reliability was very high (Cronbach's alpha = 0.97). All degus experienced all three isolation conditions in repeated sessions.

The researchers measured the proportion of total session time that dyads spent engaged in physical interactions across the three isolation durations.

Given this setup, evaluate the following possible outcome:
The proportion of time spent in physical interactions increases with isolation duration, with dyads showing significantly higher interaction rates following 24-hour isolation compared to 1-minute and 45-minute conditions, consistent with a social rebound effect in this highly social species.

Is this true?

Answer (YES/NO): YES